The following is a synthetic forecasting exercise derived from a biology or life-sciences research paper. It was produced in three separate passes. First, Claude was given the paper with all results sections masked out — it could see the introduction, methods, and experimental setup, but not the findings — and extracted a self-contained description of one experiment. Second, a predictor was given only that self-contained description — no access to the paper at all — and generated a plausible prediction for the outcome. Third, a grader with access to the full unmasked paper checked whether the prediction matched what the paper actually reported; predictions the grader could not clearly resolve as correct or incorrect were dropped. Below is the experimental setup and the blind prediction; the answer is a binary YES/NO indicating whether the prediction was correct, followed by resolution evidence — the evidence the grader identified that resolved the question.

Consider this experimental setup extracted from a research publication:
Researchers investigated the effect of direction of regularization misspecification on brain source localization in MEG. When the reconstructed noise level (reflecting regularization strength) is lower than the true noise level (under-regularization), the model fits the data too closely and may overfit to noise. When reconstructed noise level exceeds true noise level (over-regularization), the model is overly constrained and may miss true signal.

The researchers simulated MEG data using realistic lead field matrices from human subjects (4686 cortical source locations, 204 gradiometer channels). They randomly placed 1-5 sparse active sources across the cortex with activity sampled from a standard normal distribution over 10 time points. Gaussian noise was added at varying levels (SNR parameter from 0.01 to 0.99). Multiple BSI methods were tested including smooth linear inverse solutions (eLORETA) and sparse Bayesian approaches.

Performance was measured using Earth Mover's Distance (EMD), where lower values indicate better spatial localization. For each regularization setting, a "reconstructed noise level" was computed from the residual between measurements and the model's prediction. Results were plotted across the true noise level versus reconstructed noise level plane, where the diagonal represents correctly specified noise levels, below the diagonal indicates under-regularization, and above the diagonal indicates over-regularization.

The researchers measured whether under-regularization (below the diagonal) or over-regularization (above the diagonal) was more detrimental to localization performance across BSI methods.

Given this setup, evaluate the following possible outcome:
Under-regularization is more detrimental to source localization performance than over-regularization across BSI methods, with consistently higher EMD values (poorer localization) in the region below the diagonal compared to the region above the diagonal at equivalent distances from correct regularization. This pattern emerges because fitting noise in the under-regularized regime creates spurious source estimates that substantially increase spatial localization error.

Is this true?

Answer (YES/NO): NO